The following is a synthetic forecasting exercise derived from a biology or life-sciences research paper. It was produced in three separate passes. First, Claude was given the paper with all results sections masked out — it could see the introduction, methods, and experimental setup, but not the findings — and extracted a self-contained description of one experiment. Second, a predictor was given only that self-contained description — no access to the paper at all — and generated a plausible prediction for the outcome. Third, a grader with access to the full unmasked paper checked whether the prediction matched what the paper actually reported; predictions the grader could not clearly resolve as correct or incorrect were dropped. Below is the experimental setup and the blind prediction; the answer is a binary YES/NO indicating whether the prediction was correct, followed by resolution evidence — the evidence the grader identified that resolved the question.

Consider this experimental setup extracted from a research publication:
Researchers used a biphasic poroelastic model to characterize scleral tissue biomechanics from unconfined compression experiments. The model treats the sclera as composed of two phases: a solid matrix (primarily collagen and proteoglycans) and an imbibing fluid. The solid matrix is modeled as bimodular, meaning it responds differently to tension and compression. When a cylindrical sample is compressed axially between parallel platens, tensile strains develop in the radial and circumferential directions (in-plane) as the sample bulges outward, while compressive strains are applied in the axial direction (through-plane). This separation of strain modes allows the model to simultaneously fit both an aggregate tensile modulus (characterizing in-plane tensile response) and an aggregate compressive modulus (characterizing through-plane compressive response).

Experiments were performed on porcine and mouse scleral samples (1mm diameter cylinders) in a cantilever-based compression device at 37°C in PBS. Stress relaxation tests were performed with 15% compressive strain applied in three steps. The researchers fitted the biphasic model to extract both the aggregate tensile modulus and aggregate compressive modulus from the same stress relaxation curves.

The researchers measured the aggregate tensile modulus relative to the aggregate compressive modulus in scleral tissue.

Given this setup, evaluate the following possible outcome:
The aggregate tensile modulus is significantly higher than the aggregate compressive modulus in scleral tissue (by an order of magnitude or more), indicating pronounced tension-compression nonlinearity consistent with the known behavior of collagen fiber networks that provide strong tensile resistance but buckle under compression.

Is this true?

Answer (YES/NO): YES